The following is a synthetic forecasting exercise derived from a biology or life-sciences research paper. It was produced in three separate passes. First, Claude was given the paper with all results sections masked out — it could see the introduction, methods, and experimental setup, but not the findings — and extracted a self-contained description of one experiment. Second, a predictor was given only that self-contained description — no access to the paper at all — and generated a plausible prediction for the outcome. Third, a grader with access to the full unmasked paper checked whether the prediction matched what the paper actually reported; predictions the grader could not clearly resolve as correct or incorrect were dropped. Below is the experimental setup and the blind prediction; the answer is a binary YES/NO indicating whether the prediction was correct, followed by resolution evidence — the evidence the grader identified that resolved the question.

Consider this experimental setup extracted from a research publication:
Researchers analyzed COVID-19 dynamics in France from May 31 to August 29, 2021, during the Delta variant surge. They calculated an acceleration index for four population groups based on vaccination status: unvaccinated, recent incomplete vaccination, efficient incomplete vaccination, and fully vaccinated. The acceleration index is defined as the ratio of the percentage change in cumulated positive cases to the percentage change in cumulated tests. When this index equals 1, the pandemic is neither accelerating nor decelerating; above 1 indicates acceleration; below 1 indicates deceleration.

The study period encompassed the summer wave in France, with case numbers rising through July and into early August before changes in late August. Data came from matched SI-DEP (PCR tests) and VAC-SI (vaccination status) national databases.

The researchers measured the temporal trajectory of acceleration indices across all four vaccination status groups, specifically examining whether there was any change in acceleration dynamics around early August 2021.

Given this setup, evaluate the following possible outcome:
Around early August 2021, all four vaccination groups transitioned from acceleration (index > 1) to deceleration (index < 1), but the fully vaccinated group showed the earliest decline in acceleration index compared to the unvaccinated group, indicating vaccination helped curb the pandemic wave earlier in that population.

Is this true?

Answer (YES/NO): NO